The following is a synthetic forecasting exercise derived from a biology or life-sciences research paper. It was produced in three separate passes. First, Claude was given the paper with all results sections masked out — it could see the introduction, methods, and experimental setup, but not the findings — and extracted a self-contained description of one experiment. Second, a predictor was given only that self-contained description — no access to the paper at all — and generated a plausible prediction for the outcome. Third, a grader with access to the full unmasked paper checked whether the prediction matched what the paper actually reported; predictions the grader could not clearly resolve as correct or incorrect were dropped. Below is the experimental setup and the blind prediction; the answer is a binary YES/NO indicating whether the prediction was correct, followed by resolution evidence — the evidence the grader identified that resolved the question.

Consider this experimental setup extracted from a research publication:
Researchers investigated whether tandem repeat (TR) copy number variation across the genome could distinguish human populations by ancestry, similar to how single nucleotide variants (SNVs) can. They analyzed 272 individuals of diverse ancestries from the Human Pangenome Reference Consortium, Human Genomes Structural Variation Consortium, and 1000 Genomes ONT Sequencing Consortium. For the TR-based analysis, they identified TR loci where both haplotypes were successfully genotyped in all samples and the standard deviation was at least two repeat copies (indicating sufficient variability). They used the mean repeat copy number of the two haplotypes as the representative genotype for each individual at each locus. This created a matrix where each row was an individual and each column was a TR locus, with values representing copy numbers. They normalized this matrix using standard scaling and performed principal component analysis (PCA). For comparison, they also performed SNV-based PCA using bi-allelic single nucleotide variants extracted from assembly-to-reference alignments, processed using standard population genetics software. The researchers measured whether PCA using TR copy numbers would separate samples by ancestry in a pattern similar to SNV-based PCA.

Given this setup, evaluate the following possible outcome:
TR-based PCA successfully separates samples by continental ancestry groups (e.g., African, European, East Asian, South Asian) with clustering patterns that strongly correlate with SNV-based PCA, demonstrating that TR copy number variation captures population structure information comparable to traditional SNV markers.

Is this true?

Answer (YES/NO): NO